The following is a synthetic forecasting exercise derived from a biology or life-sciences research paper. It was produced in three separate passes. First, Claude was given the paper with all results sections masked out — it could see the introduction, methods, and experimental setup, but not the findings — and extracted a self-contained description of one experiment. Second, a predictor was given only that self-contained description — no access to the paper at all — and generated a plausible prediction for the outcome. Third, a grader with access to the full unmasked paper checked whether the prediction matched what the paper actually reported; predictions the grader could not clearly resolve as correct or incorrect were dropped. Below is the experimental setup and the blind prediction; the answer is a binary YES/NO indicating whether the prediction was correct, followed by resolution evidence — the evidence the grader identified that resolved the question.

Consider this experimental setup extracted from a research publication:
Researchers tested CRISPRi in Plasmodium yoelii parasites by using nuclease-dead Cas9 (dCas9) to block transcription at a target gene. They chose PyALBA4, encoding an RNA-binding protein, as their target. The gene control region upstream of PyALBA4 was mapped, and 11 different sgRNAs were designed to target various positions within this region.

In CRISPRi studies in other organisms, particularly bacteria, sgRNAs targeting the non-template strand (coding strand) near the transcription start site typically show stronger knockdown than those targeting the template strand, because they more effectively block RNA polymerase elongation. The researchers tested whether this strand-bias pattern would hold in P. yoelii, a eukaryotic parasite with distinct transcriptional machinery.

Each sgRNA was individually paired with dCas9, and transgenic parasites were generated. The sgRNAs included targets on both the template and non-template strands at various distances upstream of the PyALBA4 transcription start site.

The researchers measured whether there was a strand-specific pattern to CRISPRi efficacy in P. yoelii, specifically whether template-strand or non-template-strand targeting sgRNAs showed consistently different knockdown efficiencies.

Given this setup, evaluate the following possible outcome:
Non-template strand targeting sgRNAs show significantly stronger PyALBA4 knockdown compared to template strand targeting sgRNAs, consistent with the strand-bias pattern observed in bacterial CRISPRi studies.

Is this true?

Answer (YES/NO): NO